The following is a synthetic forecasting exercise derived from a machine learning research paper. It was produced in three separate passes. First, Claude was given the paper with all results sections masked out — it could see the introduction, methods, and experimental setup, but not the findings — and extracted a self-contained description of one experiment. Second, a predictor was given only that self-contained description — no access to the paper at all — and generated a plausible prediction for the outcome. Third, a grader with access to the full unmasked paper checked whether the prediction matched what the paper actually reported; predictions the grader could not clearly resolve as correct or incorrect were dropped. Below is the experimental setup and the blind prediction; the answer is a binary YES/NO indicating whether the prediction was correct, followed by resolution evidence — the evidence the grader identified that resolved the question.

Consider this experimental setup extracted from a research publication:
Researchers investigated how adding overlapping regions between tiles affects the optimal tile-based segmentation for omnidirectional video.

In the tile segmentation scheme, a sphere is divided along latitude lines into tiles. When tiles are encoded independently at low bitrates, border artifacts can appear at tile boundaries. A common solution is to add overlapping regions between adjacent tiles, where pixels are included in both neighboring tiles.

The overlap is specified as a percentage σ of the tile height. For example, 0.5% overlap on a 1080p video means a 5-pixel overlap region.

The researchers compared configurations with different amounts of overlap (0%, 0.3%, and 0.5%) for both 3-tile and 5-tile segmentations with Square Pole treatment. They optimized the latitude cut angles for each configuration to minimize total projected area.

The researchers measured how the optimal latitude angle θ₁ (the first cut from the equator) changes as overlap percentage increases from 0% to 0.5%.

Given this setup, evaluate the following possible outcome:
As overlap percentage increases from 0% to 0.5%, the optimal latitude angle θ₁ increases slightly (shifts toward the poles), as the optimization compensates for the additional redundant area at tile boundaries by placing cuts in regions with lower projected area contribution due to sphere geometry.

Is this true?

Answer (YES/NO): YES